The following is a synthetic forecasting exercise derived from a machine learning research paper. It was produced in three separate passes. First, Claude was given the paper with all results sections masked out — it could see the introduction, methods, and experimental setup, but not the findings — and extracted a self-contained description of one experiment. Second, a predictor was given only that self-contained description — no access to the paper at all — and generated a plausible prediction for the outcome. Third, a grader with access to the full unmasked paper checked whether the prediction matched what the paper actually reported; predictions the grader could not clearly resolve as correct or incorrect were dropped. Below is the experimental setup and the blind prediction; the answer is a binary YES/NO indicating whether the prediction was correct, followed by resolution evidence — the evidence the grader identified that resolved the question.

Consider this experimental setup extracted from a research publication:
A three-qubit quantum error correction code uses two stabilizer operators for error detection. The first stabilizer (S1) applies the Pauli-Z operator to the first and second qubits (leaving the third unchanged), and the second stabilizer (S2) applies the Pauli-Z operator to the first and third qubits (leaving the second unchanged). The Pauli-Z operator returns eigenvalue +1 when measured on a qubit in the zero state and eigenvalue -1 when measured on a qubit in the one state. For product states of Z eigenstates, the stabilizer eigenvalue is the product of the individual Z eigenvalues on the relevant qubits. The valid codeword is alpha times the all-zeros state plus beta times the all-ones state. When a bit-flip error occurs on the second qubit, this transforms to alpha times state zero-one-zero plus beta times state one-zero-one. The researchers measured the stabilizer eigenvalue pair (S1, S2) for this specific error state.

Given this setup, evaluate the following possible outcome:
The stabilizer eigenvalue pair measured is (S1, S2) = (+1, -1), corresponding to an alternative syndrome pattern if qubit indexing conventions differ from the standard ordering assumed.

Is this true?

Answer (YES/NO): NO